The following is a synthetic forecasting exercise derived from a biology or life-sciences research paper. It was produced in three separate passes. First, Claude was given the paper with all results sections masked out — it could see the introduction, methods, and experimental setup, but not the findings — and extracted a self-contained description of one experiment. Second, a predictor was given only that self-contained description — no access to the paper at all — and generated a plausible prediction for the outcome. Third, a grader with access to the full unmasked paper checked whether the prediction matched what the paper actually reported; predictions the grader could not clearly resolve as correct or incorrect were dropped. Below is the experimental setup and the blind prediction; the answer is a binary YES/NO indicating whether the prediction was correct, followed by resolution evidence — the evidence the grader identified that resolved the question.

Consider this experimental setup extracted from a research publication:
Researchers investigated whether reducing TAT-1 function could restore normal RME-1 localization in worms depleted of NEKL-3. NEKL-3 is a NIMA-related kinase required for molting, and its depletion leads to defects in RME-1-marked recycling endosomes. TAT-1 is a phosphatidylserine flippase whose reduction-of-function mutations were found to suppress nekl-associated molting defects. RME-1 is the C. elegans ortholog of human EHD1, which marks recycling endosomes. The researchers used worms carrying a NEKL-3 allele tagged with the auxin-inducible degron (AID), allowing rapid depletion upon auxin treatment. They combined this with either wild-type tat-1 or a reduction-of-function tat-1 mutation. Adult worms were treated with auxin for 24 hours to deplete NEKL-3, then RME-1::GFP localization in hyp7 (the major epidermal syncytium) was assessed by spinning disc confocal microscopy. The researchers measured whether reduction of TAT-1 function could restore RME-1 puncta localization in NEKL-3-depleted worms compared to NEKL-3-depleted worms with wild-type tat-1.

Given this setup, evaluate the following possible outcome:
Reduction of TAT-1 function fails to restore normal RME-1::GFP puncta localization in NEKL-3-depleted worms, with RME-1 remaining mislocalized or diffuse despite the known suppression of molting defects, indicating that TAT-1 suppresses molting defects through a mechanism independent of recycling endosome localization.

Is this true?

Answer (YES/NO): NO